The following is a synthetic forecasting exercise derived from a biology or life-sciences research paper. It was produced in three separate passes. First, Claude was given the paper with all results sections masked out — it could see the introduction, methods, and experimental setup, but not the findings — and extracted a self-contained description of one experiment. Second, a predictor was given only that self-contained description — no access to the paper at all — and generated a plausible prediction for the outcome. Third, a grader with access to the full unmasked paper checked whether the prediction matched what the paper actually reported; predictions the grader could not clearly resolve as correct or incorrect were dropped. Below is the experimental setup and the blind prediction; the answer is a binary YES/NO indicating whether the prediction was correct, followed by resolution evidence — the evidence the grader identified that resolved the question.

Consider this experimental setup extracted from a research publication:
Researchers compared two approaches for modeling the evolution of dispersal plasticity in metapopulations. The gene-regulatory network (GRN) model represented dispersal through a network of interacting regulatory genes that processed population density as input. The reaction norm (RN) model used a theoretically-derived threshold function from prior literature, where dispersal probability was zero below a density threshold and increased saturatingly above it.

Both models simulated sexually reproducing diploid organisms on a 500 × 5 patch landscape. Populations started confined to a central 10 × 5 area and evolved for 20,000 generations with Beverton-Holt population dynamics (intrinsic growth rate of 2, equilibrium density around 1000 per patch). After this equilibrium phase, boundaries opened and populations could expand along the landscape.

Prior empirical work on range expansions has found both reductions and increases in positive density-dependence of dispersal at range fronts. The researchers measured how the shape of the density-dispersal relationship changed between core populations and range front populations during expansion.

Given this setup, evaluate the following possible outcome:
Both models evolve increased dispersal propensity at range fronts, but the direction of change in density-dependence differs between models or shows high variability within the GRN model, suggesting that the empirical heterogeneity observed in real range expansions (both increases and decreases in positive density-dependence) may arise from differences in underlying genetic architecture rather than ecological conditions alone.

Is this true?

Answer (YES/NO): NO